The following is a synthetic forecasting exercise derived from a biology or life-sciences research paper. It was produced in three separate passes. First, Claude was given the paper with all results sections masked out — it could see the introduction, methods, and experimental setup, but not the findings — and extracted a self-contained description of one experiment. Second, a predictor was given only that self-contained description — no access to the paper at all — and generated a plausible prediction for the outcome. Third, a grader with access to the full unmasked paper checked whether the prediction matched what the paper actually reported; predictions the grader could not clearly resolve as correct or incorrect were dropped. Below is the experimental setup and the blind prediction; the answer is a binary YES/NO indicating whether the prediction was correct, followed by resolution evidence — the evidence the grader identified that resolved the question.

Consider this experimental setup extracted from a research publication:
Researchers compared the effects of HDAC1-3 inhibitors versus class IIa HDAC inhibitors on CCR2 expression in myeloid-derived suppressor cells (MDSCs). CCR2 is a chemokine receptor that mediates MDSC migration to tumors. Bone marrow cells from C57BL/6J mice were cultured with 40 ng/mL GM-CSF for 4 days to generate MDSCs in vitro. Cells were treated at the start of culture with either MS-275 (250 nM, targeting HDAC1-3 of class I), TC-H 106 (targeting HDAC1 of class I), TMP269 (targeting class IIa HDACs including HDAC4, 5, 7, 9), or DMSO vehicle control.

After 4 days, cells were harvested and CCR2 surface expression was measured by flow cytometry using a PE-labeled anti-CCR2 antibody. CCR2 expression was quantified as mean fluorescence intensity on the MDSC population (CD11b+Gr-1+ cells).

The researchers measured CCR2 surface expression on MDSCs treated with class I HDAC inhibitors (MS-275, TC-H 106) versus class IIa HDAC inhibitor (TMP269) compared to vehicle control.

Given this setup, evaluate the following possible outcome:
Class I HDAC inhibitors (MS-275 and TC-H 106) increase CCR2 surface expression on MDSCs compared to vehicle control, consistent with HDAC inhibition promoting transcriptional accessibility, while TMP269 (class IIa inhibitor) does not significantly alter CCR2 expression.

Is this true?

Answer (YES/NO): NO